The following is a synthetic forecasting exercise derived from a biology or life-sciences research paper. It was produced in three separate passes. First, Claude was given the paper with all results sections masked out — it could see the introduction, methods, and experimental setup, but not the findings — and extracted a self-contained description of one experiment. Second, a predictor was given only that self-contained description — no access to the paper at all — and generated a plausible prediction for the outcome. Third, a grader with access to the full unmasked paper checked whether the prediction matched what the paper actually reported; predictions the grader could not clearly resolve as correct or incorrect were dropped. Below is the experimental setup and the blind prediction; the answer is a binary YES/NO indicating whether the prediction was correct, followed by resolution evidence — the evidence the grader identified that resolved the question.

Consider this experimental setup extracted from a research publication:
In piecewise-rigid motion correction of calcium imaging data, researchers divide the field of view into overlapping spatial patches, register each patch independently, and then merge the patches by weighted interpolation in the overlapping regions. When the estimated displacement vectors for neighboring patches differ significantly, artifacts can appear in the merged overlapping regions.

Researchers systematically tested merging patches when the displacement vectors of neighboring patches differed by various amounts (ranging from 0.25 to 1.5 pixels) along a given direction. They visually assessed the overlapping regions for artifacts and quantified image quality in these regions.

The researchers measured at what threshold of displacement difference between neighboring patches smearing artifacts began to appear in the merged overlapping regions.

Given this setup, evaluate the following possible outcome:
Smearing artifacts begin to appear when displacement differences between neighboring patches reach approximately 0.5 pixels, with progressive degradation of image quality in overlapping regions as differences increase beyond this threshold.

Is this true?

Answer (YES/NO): YES